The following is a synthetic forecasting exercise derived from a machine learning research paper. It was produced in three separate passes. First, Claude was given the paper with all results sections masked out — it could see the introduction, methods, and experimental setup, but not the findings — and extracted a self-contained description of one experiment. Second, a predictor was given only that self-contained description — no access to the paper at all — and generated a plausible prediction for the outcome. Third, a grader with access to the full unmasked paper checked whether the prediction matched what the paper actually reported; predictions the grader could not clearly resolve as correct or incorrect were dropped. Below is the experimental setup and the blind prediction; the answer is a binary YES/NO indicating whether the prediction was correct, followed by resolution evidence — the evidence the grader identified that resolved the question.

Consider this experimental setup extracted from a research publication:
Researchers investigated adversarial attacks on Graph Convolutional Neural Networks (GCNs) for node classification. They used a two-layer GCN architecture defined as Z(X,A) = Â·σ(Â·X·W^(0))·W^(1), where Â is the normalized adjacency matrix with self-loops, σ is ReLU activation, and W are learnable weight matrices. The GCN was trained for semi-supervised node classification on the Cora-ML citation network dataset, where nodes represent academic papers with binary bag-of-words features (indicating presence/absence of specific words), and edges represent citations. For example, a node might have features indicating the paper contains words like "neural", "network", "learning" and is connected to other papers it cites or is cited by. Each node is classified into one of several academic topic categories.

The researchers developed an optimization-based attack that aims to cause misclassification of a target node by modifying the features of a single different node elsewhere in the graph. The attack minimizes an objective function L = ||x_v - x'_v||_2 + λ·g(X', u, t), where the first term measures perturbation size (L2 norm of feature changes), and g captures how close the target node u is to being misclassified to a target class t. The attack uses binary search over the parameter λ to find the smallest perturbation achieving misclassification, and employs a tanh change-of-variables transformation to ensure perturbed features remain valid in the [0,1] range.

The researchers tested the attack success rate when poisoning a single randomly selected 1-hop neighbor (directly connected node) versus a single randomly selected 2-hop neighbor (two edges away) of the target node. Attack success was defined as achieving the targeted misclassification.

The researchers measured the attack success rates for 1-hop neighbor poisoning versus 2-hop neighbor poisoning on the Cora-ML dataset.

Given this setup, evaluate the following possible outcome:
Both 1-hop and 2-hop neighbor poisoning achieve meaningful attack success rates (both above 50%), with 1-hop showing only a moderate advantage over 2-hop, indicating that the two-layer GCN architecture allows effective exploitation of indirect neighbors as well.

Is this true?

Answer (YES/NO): YES